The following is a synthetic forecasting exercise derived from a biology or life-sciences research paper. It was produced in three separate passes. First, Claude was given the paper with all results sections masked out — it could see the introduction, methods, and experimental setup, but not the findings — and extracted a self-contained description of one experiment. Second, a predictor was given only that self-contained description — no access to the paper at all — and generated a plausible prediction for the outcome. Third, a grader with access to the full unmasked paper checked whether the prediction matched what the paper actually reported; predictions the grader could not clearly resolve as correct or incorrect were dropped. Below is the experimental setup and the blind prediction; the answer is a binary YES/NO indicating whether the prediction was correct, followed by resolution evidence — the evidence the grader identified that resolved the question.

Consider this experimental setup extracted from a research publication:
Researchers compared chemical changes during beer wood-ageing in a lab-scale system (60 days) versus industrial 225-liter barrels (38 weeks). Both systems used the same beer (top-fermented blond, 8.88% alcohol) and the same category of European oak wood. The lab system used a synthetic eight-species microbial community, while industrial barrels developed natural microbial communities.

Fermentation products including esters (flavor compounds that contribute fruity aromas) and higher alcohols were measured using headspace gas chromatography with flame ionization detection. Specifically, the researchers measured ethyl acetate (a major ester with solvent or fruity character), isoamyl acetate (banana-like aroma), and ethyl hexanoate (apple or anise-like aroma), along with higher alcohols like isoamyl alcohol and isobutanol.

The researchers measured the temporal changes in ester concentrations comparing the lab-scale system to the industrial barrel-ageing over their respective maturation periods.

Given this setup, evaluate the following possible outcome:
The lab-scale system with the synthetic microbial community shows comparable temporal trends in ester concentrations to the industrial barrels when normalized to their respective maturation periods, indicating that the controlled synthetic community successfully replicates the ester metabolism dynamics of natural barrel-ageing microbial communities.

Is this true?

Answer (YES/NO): YES